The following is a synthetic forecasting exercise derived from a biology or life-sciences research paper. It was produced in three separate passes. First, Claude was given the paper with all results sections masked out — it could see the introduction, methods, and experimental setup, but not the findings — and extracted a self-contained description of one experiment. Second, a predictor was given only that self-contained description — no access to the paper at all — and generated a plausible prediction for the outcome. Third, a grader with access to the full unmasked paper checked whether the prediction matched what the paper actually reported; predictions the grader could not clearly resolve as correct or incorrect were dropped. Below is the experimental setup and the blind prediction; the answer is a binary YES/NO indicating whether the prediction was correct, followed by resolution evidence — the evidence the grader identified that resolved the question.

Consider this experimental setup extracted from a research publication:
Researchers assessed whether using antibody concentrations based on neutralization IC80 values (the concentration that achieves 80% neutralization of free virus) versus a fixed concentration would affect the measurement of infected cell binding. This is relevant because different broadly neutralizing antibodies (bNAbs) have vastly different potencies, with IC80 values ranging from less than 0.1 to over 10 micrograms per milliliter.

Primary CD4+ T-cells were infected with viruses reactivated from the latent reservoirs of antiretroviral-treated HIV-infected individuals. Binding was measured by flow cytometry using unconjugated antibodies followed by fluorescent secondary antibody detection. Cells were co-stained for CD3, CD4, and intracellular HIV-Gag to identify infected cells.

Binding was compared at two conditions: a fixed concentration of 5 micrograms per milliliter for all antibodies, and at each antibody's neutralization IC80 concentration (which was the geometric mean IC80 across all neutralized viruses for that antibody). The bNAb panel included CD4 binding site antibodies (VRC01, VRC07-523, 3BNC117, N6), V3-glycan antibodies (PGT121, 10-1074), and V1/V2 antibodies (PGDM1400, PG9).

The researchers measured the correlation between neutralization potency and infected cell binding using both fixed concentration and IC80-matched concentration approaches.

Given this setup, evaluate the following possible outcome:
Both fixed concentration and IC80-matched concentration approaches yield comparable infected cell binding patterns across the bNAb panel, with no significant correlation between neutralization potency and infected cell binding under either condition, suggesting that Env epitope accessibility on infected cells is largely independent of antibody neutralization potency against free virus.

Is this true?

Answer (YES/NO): NO